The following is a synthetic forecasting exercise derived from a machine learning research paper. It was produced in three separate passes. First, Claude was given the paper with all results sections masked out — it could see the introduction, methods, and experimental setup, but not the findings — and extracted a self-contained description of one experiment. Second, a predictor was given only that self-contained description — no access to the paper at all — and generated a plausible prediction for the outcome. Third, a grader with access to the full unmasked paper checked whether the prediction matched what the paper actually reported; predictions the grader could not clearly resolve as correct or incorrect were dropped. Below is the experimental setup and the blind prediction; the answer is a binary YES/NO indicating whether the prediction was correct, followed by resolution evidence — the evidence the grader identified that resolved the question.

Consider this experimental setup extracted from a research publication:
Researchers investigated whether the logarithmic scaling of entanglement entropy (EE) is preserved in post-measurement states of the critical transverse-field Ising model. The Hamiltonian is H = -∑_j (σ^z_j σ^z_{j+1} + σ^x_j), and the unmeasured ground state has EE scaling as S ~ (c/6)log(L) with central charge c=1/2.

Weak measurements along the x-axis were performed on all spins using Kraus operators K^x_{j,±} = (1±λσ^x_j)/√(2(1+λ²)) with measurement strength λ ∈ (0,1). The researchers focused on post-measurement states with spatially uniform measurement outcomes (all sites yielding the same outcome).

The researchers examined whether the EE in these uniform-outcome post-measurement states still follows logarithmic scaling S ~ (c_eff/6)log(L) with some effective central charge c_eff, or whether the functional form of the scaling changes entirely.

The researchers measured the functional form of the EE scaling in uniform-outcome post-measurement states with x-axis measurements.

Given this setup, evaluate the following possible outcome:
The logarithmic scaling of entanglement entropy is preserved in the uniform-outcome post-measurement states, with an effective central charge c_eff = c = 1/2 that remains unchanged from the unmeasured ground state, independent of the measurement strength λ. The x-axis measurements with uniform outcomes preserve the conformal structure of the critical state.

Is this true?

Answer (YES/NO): NO